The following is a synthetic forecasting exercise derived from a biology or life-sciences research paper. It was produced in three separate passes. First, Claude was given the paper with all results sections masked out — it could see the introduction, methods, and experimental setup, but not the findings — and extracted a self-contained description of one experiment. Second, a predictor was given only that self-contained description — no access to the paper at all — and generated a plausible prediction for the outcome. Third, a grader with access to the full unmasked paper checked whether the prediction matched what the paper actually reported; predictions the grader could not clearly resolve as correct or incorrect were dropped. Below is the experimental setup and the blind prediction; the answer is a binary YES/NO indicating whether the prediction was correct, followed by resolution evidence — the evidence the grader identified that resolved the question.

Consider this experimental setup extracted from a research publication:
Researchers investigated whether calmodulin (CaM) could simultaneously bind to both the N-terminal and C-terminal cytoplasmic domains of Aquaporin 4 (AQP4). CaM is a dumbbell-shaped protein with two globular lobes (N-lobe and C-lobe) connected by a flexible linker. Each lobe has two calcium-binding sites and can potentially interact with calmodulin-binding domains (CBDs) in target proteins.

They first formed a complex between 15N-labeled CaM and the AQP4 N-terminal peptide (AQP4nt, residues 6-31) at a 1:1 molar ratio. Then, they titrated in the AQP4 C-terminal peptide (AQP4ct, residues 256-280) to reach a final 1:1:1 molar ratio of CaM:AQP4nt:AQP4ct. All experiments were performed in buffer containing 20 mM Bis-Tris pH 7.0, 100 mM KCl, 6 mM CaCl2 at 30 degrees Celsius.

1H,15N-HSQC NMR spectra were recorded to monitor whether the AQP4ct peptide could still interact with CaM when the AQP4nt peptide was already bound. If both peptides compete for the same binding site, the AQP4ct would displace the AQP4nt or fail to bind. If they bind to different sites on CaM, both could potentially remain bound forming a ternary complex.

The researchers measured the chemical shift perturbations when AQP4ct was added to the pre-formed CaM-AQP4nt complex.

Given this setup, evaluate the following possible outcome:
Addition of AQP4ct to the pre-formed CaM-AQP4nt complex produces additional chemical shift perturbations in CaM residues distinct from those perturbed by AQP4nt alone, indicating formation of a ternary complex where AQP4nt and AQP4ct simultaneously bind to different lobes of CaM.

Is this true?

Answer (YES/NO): YES